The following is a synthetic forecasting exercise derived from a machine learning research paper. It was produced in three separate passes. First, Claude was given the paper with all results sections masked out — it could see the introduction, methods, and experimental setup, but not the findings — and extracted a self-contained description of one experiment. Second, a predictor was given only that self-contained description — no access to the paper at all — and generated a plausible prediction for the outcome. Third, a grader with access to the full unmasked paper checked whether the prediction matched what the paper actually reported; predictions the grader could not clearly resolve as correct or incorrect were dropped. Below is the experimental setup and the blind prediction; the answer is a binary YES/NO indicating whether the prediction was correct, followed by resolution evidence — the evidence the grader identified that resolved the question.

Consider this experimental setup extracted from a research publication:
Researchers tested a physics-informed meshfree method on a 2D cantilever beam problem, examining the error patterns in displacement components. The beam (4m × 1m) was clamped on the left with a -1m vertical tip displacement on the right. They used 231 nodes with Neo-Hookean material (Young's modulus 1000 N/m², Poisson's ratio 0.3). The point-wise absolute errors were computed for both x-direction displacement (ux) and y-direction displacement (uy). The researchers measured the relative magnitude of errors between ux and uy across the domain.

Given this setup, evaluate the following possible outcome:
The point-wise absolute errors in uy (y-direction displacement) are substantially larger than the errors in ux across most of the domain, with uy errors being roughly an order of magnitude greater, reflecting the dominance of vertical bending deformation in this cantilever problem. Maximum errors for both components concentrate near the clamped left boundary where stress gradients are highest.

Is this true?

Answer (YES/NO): NO